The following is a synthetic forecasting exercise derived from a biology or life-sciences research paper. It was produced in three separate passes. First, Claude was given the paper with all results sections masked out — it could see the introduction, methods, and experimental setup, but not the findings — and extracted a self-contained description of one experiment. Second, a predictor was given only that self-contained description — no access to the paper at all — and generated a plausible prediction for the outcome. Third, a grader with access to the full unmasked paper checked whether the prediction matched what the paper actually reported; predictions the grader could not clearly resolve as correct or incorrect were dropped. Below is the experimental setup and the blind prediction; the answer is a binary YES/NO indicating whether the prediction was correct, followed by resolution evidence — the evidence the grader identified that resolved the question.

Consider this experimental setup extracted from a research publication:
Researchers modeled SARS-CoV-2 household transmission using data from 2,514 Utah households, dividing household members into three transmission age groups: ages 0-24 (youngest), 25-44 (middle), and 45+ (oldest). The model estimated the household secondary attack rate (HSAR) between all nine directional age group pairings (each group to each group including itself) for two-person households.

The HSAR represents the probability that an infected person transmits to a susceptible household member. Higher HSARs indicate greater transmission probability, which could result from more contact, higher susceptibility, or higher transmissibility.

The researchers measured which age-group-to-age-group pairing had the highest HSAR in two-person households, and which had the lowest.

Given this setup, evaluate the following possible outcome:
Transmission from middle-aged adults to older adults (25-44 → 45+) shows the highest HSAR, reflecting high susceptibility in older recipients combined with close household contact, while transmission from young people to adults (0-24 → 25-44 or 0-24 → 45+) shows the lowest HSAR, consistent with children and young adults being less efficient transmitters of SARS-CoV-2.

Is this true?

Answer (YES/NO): NO